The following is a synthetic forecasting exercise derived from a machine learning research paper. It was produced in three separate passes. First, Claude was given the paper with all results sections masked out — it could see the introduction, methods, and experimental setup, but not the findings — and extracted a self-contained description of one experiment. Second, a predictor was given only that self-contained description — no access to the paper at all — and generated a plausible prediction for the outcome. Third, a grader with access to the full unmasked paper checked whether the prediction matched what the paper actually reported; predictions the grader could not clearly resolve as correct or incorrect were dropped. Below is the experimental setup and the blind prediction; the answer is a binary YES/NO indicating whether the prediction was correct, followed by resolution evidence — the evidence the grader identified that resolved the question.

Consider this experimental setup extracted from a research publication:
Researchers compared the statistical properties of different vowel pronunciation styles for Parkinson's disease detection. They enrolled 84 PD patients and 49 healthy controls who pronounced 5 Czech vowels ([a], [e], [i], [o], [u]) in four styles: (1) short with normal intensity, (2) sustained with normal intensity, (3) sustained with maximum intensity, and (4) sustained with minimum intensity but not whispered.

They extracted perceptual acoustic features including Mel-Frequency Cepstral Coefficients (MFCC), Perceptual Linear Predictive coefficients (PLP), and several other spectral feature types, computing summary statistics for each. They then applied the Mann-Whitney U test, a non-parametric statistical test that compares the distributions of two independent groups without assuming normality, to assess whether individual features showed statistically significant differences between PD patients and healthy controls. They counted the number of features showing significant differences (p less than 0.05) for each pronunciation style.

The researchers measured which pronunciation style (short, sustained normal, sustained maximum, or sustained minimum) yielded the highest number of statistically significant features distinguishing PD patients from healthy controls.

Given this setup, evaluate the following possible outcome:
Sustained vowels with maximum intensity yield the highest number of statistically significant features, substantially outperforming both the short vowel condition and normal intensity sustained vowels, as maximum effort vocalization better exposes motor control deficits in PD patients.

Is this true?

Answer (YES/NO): NO